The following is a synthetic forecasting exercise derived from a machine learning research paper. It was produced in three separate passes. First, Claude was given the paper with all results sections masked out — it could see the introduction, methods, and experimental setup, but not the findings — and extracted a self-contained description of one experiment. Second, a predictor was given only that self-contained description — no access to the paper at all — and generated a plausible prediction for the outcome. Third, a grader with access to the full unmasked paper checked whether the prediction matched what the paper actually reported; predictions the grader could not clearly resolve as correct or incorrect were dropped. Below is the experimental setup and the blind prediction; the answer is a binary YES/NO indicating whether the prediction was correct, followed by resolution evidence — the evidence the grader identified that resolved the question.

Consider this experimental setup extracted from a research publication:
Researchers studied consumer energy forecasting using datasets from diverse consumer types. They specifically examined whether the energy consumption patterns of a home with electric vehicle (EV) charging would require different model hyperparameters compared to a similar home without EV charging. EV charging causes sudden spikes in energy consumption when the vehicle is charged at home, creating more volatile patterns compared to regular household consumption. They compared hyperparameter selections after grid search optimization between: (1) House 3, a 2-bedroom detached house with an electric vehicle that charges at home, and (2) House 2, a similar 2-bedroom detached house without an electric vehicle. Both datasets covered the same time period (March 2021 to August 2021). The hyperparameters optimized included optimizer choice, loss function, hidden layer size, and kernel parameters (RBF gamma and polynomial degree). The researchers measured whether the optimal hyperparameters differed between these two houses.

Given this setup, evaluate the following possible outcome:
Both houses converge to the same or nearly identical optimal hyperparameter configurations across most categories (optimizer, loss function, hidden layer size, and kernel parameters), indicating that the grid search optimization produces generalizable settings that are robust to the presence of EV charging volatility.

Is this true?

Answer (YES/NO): NO